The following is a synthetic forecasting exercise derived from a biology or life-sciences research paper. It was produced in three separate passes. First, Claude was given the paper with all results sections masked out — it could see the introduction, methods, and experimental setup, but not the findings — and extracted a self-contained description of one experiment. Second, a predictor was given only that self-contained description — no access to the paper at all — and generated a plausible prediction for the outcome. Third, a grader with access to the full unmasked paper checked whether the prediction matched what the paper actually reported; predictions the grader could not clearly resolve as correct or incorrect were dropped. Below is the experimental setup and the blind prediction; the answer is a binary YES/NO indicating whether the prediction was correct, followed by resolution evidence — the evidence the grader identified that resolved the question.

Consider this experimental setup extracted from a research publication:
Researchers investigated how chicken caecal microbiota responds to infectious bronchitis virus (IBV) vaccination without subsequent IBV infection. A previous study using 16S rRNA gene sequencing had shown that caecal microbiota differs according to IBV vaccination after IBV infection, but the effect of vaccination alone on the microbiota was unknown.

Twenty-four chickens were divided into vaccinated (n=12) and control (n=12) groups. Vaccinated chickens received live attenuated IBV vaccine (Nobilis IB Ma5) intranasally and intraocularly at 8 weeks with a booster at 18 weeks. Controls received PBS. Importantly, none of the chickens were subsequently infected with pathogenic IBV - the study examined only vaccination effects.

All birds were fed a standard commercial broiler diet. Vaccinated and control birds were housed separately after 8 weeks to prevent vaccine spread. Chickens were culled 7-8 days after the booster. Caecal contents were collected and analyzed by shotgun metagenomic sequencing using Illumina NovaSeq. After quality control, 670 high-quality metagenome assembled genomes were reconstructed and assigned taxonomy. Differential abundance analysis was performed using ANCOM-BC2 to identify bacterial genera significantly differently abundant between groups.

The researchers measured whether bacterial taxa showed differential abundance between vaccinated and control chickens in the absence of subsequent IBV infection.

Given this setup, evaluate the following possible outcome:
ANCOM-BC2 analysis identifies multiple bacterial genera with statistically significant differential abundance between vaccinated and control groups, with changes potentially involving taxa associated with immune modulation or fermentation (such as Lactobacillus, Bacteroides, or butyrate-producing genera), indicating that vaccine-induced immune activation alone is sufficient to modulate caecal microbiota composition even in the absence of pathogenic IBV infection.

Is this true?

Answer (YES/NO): YES